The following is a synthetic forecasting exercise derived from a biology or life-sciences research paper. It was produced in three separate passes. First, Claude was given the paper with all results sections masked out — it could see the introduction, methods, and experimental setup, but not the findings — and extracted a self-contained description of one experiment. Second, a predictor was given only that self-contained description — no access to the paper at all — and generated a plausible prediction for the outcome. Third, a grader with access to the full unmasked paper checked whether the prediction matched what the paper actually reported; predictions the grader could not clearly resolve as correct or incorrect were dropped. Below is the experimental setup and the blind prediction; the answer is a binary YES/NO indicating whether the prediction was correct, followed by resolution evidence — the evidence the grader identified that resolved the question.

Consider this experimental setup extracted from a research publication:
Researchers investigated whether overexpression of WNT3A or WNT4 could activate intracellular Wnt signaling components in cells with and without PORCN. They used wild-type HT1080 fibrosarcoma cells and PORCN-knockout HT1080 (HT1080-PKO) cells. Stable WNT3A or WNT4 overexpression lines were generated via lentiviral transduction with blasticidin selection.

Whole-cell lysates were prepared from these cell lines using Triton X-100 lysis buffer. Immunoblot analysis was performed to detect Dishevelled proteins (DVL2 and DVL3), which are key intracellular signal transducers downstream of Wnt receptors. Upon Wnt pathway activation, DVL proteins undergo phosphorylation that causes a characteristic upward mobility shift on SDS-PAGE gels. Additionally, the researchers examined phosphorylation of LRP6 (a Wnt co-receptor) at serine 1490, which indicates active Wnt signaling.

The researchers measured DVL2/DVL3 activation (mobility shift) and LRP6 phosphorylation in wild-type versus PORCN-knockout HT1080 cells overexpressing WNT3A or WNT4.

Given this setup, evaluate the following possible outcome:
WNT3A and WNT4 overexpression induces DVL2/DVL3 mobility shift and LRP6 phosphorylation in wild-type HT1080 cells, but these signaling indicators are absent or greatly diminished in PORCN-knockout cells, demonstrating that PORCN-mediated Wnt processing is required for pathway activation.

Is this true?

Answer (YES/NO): NO